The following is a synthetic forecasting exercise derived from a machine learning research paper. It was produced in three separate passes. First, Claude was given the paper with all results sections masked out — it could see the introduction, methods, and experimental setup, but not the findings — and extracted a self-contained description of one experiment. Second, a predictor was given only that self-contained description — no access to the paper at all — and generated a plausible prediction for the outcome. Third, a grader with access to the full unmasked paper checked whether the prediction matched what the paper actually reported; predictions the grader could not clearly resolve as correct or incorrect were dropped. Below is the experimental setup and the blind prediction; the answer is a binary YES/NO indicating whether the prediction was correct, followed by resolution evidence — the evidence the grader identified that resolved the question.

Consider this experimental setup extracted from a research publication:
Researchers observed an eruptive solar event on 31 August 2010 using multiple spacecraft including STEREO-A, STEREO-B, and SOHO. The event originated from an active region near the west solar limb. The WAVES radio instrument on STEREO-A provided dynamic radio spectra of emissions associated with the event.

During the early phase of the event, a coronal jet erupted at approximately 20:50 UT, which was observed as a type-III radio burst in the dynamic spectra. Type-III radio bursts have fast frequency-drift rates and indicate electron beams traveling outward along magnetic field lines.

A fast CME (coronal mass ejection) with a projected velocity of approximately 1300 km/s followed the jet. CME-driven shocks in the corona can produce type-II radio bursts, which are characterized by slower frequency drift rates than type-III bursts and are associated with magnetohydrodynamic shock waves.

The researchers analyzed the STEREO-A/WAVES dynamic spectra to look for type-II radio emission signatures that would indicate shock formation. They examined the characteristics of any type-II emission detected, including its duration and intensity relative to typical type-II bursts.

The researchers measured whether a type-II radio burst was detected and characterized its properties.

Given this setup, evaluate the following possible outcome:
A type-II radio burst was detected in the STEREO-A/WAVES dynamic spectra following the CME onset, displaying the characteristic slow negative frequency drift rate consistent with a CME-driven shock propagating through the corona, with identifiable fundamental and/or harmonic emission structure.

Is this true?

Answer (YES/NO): NO